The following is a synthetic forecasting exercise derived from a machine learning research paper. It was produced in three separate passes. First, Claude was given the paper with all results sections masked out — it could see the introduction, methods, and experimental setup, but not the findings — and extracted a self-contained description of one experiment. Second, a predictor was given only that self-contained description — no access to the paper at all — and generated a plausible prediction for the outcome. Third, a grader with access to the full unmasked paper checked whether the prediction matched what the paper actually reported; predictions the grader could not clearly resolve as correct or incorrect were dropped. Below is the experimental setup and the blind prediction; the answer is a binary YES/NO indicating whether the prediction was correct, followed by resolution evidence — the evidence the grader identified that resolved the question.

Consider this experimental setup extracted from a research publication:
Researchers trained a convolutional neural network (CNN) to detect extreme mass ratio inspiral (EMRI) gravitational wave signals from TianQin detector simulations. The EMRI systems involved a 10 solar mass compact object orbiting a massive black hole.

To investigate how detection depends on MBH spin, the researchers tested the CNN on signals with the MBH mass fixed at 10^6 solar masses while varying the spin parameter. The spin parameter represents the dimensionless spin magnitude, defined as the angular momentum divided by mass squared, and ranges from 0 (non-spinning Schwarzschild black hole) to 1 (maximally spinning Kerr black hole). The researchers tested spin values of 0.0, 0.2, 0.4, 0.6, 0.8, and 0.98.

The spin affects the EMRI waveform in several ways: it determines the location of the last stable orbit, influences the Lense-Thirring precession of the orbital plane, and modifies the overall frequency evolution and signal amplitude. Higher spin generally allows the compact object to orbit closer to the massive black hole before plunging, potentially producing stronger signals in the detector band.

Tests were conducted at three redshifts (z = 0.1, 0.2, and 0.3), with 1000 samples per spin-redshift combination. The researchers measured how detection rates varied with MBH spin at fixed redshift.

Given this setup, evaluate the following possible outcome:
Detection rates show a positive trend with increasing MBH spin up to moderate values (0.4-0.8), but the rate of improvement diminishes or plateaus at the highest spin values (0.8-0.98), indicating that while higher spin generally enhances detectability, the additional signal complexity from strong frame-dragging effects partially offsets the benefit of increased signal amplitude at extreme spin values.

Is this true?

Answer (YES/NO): NO